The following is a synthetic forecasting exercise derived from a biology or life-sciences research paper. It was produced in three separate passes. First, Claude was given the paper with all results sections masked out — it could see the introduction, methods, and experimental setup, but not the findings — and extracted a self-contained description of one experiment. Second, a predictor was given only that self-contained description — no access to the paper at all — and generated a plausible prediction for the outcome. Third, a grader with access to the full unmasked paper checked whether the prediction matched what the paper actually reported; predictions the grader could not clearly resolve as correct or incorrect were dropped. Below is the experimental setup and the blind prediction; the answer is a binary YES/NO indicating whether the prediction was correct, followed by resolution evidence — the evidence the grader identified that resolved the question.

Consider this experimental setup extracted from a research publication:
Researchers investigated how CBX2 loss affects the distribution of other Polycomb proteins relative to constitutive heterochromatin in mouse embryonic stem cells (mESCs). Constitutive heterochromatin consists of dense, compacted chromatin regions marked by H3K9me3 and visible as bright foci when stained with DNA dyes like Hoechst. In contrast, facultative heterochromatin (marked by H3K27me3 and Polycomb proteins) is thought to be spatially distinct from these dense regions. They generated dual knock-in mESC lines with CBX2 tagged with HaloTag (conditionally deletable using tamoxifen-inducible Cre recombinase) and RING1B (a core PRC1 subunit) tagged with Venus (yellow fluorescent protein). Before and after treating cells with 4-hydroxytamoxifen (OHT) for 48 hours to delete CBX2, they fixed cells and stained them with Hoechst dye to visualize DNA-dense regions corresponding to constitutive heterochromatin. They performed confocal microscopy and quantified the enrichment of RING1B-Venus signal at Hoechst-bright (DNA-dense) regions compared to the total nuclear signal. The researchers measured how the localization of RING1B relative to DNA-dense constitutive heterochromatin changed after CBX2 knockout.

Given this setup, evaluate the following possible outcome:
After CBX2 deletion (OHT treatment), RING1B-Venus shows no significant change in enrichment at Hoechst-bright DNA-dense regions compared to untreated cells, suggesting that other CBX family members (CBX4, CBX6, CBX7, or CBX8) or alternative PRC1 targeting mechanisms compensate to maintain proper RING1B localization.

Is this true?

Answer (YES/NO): NO